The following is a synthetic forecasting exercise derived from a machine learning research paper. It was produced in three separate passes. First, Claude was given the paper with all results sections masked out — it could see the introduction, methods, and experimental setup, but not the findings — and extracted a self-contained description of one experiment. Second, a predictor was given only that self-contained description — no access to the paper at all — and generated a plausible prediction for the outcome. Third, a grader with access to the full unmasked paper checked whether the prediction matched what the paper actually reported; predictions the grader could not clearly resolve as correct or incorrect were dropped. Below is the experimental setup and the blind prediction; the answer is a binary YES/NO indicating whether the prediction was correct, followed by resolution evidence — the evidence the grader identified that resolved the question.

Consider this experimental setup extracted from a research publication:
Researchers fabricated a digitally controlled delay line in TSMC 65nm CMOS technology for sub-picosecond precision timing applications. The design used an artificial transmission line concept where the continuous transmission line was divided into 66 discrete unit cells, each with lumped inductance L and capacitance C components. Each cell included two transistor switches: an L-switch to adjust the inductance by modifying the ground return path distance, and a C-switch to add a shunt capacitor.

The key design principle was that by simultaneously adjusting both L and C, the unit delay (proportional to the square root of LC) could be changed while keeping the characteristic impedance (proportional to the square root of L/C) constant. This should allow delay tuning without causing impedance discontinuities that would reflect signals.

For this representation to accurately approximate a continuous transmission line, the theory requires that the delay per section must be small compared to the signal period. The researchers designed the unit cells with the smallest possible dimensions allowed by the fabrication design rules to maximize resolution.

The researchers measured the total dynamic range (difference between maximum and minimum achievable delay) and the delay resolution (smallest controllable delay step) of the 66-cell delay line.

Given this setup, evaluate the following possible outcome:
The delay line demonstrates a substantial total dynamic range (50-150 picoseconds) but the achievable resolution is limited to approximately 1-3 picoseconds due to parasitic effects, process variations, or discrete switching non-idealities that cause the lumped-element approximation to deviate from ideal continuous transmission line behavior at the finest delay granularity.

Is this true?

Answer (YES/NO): NO